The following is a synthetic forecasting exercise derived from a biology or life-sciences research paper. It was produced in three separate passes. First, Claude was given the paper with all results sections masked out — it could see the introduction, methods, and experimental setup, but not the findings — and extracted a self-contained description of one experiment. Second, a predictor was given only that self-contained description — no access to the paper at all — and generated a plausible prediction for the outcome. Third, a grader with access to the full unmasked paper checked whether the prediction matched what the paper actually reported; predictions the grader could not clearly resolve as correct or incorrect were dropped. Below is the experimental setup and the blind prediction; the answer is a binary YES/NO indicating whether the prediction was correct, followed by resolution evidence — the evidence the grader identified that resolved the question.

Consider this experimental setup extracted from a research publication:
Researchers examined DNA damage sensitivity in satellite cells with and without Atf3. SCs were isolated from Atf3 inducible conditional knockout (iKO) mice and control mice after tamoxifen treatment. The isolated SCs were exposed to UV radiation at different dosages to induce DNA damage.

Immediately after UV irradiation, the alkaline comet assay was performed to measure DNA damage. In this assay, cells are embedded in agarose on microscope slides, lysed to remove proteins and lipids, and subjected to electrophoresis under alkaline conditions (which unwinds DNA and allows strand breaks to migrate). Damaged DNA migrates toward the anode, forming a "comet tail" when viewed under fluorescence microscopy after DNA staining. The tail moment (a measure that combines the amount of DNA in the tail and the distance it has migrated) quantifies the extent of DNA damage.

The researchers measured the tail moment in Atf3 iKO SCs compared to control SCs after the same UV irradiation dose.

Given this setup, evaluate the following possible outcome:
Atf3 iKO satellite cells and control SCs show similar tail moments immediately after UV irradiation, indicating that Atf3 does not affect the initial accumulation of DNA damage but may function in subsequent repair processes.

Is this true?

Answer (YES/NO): NO